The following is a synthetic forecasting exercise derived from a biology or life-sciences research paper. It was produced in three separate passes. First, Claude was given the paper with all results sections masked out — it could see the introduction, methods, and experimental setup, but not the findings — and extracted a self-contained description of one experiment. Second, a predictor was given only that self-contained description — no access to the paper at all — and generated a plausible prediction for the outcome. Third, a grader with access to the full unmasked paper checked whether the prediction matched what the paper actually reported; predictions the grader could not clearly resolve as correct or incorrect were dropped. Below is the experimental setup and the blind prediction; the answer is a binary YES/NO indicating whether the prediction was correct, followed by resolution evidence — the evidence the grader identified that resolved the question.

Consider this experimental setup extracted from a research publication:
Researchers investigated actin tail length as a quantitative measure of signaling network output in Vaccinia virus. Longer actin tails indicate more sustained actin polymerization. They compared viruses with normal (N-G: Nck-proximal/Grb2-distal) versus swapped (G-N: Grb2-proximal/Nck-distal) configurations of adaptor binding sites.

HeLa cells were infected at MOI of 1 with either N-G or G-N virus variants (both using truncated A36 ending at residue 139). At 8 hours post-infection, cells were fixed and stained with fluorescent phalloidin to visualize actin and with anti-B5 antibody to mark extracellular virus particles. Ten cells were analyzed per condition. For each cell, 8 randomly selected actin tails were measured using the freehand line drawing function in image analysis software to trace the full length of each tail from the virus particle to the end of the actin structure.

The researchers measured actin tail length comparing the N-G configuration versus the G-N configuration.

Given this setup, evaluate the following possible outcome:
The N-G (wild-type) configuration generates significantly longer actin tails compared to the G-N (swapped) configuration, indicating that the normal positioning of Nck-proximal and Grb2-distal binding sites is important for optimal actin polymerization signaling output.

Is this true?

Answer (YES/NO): YES